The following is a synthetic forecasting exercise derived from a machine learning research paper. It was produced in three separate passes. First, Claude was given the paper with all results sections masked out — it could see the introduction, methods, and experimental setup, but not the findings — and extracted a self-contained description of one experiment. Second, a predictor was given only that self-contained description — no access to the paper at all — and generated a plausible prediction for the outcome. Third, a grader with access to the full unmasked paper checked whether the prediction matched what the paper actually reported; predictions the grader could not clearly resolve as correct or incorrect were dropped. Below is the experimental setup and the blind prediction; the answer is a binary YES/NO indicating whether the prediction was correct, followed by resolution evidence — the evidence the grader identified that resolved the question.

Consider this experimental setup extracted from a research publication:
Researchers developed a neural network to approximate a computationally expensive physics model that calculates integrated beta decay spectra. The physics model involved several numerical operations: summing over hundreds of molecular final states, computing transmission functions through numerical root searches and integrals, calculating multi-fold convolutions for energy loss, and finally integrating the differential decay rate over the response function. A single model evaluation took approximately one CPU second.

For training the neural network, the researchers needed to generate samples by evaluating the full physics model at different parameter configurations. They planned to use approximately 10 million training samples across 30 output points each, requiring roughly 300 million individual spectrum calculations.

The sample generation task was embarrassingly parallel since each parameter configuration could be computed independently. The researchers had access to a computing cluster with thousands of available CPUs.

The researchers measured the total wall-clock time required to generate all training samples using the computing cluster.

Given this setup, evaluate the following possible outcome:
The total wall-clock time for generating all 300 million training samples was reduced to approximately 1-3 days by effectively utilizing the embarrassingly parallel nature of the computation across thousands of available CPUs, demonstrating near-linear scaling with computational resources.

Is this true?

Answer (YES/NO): NO